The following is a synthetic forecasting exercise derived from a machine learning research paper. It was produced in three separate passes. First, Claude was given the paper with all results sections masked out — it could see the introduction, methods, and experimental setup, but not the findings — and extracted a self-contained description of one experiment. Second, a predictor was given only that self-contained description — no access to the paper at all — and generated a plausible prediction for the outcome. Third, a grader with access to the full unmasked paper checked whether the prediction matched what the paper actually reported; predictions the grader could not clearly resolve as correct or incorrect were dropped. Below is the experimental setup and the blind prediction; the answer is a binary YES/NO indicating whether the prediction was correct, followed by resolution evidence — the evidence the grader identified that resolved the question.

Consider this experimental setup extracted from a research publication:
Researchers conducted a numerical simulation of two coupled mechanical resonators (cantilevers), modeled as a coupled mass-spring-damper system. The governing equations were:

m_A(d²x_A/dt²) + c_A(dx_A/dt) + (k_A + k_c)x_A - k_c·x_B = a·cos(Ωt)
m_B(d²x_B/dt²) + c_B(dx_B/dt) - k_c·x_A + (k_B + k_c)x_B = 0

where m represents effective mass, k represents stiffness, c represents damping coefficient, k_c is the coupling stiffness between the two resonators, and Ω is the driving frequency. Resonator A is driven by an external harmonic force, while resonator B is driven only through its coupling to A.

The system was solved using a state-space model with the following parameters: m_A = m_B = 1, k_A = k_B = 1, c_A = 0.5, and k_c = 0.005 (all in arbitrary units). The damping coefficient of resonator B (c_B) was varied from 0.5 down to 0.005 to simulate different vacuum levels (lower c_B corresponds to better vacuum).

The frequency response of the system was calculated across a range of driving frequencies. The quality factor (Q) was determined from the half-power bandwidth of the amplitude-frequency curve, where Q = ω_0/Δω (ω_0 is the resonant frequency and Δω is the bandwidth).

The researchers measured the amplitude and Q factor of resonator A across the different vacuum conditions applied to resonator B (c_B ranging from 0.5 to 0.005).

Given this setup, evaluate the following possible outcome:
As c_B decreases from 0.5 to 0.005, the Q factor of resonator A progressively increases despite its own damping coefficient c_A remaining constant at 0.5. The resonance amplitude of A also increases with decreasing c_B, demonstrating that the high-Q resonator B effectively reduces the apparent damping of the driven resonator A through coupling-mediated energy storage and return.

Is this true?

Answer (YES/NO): NO